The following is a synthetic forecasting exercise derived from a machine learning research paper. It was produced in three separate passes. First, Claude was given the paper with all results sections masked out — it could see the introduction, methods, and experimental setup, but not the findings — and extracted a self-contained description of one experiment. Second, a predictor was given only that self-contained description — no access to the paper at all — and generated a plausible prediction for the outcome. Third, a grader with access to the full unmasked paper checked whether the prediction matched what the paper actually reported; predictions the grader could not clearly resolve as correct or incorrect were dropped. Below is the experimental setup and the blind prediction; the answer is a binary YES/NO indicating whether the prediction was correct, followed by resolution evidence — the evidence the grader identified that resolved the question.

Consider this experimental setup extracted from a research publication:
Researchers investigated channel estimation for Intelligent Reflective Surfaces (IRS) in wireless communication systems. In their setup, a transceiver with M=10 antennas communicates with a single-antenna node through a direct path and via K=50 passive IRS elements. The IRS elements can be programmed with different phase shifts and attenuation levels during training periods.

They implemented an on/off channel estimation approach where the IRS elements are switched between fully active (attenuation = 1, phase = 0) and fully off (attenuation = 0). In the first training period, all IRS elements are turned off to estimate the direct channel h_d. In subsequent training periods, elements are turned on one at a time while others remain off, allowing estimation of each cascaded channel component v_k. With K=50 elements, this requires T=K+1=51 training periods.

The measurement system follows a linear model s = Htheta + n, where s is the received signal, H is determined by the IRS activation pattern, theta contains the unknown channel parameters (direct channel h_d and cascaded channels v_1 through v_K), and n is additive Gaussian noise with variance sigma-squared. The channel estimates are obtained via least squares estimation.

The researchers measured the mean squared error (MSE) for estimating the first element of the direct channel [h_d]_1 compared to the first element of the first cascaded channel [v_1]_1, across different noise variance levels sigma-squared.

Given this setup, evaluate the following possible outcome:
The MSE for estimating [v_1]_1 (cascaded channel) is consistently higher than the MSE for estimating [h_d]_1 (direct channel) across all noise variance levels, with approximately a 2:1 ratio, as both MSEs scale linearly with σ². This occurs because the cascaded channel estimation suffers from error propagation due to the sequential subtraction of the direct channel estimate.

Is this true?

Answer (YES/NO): YES